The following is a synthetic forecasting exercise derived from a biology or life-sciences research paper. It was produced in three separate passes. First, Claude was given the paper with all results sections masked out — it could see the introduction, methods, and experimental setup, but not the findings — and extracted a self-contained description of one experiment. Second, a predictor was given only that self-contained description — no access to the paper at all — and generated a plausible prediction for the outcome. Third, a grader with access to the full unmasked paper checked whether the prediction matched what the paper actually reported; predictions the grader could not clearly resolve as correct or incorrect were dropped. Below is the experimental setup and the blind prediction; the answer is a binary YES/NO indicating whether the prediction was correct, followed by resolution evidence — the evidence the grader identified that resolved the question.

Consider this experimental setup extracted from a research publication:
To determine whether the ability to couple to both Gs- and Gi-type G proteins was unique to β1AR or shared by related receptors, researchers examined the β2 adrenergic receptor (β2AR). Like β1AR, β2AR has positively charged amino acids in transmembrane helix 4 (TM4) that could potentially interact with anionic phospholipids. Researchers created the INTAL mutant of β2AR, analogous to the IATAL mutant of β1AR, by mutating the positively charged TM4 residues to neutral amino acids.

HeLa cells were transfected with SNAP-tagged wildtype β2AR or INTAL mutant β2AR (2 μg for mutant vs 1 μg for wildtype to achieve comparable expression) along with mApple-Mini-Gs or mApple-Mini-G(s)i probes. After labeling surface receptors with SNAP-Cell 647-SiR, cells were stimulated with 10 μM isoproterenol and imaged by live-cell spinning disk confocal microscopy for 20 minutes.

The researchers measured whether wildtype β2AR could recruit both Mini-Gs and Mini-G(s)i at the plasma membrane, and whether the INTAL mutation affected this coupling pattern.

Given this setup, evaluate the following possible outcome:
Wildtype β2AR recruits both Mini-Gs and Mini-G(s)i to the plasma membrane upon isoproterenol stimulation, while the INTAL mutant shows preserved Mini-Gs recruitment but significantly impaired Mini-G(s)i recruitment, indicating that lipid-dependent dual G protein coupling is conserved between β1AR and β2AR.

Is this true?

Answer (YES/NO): YES